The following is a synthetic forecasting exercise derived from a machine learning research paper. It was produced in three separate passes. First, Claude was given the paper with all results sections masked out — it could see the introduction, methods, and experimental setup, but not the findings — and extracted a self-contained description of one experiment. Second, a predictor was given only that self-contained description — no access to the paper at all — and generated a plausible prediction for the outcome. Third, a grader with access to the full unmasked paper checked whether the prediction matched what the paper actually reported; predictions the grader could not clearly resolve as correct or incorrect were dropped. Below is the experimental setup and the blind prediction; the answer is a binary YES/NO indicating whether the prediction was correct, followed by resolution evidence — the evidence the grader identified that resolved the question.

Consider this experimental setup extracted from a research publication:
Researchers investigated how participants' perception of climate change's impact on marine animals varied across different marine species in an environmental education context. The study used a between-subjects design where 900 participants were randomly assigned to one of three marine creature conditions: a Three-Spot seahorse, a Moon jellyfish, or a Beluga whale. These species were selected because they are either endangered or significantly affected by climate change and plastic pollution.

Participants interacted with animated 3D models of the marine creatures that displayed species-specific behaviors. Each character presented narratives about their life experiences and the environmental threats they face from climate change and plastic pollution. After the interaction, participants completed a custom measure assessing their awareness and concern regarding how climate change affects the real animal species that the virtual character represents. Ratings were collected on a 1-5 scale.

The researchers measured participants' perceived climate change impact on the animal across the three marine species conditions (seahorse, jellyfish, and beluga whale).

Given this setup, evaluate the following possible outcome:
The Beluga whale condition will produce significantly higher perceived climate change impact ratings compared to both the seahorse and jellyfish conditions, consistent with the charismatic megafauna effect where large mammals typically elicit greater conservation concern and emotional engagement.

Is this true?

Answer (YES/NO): NO